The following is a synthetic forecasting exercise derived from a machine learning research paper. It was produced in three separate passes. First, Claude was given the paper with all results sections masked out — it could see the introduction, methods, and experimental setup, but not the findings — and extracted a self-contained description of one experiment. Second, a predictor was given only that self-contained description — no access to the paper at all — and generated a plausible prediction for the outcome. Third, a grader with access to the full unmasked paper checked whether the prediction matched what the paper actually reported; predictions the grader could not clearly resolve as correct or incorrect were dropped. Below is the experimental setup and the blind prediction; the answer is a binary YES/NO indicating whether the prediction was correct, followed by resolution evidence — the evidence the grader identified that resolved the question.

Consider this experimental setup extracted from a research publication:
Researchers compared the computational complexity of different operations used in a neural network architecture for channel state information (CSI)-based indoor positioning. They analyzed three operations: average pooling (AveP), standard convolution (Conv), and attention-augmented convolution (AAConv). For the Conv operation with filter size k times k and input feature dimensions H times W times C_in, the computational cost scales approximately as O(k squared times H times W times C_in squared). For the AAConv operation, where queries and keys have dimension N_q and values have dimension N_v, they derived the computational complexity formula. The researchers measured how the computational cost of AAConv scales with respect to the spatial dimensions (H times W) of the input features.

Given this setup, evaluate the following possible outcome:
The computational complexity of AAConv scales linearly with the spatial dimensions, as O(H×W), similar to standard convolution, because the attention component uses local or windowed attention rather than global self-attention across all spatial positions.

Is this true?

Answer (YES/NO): NO